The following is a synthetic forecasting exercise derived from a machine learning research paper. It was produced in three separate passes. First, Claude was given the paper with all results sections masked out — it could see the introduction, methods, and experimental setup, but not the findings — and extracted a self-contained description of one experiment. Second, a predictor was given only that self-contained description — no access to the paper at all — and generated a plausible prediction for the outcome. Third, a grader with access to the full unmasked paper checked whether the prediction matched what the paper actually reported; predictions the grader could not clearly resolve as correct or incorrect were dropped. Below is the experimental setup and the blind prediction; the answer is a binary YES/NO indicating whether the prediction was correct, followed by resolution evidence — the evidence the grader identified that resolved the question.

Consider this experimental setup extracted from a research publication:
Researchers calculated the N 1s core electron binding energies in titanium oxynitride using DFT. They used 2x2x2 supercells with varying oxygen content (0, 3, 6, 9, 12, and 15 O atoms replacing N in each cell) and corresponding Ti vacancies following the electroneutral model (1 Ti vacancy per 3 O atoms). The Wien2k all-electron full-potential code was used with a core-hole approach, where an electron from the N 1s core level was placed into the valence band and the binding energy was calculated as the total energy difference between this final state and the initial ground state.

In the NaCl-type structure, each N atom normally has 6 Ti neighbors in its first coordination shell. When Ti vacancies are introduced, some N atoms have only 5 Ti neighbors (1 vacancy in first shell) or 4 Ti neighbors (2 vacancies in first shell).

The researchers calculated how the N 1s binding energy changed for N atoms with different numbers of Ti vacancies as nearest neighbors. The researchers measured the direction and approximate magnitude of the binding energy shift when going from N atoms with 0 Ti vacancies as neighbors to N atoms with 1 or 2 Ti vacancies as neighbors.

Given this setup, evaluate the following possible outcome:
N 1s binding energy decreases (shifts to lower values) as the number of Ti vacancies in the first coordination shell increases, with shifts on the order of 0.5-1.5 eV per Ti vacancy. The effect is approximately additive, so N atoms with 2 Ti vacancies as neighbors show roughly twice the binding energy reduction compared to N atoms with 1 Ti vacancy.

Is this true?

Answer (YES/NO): YES